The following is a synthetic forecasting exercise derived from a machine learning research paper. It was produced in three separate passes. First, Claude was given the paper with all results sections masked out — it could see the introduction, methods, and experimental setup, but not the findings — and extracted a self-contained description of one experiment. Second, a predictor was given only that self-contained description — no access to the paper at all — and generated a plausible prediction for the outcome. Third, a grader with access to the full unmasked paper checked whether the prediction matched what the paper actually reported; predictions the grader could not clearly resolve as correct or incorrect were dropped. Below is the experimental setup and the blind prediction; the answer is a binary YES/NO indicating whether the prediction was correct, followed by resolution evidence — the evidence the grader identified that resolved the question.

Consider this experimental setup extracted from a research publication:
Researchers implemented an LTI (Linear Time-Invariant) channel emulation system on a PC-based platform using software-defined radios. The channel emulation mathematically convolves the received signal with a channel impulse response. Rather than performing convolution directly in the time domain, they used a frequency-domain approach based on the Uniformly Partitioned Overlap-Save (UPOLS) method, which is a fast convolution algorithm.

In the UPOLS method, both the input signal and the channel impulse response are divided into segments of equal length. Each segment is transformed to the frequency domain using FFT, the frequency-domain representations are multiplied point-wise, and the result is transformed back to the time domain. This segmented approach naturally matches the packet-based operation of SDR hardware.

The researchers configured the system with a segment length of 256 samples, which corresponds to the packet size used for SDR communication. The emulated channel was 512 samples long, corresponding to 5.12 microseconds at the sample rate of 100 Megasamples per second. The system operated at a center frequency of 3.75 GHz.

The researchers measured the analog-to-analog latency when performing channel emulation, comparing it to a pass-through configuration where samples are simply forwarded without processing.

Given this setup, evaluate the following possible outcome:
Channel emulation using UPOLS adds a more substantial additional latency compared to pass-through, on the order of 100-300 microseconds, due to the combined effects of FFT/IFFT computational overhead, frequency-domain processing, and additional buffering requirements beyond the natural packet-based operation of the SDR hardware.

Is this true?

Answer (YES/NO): NO